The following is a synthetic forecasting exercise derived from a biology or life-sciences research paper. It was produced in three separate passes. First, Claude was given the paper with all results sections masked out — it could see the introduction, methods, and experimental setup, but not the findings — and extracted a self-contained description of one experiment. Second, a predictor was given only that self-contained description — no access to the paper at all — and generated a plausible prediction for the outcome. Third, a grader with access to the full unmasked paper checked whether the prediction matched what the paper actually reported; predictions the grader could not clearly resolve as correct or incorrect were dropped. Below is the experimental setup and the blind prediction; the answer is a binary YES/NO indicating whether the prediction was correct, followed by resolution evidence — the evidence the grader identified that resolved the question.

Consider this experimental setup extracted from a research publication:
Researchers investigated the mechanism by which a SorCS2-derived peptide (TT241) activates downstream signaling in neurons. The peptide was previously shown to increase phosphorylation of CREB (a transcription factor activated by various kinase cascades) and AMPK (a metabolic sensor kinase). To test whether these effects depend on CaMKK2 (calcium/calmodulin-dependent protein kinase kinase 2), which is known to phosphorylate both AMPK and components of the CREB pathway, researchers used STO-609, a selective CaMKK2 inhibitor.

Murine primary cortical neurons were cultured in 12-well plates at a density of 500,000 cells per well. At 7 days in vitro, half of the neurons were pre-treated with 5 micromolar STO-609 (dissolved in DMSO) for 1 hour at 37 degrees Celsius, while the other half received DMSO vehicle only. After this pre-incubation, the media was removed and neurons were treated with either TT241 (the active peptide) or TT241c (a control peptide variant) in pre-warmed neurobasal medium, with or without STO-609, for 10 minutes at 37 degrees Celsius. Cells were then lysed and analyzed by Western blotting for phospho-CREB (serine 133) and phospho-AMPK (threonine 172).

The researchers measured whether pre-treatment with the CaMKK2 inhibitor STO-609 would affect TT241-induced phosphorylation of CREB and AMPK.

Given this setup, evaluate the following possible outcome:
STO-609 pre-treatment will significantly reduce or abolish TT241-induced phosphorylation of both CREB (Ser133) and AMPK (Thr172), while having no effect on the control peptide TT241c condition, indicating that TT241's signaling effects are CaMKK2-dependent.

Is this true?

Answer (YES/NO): YES